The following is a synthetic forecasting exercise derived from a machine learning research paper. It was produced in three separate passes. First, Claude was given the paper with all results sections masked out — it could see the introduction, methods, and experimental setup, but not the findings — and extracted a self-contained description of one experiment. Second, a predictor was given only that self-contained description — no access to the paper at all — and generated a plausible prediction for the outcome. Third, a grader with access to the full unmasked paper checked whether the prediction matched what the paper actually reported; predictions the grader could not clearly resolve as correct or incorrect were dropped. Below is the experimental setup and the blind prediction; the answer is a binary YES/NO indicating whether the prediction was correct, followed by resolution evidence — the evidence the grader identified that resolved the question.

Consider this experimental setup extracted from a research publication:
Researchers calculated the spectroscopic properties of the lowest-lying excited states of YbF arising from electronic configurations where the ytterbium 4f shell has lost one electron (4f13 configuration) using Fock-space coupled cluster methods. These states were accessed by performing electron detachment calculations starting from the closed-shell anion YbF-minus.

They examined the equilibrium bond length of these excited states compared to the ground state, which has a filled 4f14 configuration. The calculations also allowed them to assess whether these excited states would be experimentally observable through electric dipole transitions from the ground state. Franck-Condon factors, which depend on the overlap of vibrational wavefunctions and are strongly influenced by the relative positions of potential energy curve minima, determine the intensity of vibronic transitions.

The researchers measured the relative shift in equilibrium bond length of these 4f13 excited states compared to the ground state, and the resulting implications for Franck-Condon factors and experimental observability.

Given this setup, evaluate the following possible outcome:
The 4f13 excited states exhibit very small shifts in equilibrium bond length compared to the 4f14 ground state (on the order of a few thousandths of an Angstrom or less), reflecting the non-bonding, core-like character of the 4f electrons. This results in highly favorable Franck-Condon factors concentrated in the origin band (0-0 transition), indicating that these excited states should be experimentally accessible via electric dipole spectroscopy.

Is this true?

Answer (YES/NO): NO